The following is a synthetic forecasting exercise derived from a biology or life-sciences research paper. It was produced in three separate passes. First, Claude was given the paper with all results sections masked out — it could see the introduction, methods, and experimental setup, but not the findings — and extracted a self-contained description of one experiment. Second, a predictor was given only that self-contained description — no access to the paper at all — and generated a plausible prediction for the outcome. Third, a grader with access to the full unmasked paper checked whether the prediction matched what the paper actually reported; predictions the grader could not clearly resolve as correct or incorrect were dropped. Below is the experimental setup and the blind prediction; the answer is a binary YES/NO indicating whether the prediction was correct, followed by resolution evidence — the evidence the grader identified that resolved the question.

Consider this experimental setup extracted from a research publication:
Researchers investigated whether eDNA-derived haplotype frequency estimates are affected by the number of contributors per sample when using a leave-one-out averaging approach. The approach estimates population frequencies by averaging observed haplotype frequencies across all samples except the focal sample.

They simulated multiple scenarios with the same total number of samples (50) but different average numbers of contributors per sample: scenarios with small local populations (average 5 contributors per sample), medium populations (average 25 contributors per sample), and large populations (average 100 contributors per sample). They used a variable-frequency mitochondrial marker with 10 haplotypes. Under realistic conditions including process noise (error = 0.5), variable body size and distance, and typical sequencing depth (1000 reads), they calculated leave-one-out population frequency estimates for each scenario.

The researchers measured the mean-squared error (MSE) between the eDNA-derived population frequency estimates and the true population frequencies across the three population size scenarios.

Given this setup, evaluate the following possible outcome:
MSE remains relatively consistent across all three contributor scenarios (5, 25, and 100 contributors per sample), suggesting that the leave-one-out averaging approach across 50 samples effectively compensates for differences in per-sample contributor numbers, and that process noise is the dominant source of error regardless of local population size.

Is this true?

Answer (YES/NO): NO